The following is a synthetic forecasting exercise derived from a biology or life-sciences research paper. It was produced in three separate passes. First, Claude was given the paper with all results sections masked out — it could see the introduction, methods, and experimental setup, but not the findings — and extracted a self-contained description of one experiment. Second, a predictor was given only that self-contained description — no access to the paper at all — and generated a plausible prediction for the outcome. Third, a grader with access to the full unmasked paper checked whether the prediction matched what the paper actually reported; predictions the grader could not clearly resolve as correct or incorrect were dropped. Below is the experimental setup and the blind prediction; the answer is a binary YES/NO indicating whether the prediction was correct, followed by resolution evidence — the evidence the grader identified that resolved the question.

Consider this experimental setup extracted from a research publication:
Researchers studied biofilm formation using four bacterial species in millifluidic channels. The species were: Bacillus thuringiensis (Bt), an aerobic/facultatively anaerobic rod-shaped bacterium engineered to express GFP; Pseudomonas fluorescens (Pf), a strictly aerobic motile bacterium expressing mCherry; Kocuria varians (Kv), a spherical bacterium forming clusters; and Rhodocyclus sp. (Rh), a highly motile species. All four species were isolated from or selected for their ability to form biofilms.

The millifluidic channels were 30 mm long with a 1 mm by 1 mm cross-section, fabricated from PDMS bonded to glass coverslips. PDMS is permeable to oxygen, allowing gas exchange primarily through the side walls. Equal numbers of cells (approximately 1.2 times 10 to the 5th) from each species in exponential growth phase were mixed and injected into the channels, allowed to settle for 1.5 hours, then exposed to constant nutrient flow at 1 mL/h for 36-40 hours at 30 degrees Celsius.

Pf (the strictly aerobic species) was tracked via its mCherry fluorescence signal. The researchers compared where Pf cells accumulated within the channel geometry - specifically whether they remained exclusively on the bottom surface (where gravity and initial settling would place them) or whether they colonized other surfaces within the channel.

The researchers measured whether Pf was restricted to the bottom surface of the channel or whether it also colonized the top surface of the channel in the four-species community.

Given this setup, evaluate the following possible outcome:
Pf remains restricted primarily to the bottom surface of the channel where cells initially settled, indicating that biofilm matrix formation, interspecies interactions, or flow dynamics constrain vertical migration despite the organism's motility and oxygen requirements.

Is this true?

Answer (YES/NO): NO